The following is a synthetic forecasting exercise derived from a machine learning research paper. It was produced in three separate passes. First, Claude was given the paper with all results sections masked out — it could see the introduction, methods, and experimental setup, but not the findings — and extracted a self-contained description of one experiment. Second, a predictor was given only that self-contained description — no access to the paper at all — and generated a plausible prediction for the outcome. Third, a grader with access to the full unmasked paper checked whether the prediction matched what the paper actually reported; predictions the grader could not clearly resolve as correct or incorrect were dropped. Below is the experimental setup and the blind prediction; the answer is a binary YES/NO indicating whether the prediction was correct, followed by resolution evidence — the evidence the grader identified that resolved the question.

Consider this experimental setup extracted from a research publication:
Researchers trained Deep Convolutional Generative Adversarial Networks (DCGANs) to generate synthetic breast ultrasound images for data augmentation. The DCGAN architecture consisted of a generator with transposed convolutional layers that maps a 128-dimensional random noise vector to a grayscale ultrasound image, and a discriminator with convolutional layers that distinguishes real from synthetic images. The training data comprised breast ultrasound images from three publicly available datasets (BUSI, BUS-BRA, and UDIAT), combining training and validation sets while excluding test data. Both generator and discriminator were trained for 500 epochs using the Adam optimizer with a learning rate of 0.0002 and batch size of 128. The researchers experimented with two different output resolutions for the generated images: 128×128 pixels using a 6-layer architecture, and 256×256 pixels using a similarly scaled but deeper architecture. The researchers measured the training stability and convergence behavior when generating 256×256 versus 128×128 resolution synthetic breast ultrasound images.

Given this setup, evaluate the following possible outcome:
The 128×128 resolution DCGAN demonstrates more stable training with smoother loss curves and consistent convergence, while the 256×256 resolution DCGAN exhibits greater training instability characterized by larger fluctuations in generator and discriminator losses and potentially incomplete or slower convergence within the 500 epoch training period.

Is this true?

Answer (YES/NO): YES